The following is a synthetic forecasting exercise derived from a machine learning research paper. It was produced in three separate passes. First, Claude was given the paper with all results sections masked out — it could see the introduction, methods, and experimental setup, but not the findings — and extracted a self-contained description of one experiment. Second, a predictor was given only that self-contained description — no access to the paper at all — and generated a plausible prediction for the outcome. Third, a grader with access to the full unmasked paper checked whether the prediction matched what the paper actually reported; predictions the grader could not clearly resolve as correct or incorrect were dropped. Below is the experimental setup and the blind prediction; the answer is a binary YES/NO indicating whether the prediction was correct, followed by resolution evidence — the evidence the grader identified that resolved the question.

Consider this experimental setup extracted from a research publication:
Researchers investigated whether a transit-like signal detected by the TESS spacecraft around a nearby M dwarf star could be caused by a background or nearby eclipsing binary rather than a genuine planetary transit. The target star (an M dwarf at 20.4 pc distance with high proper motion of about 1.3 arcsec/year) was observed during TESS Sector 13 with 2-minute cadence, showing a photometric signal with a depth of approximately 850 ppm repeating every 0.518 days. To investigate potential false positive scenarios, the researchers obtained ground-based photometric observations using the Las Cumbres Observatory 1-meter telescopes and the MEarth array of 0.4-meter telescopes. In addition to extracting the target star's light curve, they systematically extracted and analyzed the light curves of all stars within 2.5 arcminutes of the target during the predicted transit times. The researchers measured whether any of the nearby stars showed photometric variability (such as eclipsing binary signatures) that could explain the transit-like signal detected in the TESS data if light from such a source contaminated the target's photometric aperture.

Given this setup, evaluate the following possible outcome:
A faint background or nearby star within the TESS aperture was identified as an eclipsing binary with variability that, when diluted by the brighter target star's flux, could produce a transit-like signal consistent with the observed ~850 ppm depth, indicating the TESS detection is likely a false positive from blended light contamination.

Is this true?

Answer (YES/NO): NO